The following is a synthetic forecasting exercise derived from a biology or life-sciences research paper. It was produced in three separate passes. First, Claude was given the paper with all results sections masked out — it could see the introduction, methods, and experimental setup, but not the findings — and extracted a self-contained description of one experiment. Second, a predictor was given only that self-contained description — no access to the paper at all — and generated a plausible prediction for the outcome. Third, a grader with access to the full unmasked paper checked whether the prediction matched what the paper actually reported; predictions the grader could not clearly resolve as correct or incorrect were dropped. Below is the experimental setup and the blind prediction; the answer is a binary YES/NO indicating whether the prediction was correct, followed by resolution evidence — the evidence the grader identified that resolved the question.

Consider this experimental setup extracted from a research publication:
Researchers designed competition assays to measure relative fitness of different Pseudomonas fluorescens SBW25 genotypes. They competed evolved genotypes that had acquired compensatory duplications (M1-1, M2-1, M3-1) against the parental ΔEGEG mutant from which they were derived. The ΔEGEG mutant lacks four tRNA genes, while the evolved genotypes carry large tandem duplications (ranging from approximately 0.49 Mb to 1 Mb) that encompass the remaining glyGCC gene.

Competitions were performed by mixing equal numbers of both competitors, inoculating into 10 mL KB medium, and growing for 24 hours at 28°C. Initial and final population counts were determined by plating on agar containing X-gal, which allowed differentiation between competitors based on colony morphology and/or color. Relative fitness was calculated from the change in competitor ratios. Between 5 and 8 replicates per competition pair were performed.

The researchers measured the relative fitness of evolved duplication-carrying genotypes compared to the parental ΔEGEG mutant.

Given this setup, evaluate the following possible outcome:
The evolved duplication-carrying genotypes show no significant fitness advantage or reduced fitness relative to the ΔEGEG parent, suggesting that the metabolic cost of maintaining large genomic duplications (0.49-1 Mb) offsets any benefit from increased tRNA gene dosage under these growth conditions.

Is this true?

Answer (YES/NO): NO